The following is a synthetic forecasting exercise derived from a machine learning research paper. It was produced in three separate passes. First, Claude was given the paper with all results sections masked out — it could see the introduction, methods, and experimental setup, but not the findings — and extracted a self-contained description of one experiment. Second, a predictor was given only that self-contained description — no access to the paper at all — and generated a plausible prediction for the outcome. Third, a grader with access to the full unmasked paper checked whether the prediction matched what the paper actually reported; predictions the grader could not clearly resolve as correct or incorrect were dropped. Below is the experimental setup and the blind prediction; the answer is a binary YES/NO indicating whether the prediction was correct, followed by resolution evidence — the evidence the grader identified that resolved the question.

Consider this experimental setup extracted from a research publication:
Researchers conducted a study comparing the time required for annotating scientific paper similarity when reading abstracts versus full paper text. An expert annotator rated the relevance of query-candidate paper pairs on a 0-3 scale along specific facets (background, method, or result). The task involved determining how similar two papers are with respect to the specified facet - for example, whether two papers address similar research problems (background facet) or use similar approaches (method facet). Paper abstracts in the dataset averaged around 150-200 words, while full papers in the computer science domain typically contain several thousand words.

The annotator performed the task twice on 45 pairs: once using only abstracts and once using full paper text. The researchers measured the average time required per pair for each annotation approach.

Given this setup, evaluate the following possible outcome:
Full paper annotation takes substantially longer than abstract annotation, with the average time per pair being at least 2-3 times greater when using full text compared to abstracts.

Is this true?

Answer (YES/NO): YES